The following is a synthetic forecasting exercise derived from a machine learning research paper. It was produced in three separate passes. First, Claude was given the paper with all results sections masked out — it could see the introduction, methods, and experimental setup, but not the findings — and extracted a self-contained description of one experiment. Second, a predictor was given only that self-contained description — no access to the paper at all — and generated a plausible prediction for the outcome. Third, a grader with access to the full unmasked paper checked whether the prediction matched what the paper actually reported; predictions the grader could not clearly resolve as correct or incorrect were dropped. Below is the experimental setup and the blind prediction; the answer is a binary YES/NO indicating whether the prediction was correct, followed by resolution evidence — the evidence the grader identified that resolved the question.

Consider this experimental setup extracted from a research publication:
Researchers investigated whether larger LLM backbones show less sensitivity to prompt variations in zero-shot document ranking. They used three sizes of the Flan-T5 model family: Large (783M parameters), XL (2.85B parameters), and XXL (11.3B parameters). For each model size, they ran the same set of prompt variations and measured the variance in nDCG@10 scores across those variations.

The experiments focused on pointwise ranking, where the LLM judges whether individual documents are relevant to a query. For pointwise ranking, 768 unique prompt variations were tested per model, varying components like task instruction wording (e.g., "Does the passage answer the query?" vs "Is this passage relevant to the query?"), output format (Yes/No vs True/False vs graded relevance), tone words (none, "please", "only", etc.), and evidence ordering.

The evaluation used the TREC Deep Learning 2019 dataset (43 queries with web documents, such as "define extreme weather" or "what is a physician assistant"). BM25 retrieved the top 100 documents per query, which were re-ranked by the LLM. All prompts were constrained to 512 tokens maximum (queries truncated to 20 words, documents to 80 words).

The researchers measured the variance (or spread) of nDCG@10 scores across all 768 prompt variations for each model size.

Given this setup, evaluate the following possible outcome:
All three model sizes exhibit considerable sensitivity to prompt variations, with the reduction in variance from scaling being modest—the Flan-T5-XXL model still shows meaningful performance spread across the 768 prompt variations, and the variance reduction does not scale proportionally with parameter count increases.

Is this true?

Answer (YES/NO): NO